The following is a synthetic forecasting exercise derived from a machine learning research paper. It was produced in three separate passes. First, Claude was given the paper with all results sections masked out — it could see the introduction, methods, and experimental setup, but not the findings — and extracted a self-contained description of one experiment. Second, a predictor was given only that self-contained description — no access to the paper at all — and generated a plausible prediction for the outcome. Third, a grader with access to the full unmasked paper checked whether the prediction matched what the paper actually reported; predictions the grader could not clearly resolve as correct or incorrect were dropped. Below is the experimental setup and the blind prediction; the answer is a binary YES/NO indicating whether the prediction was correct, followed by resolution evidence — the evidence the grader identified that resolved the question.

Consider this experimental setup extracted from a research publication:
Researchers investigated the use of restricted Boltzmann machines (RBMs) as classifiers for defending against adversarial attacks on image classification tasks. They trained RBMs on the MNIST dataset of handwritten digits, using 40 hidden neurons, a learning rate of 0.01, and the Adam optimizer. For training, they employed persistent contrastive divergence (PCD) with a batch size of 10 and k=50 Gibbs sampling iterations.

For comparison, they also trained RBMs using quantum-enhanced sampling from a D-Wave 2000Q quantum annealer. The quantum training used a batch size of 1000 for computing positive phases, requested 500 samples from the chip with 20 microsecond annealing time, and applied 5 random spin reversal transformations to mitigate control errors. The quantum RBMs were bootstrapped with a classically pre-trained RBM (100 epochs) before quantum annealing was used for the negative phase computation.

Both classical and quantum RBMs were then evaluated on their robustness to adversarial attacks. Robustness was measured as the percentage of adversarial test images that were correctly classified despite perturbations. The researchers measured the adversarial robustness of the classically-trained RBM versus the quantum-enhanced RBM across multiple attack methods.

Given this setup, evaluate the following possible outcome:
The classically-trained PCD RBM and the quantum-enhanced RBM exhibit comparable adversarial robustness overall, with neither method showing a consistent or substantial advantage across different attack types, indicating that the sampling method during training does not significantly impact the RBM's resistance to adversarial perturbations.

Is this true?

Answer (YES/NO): YES